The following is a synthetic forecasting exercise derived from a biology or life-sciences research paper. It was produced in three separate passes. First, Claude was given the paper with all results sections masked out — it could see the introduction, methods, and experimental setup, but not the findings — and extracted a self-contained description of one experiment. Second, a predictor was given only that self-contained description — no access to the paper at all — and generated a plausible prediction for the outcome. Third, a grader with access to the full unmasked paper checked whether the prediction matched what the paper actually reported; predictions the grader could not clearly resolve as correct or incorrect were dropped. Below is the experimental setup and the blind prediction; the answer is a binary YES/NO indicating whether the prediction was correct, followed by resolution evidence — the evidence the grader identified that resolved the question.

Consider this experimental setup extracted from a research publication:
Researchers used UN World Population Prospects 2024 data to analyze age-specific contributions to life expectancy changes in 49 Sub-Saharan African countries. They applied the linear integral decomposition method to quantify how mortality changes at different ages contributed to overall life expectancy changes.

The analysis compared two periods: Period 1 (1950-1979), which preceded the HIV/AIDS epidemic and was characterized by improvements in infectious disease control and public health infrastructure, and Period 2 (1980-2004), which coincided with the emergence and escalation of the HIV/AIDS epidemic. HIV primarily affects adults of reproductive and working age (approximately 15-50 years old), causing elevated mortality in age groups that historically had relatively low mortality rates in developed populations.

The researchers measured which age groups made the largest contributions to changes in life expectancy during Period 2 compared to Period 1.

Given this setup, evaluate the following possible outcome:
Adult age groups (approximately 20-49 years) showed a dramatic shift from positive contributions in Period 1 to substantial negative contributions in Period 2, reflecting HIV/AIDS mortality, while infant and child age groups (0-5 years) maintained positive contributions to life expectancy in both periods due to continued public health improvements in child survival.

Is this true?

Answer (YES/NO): YES